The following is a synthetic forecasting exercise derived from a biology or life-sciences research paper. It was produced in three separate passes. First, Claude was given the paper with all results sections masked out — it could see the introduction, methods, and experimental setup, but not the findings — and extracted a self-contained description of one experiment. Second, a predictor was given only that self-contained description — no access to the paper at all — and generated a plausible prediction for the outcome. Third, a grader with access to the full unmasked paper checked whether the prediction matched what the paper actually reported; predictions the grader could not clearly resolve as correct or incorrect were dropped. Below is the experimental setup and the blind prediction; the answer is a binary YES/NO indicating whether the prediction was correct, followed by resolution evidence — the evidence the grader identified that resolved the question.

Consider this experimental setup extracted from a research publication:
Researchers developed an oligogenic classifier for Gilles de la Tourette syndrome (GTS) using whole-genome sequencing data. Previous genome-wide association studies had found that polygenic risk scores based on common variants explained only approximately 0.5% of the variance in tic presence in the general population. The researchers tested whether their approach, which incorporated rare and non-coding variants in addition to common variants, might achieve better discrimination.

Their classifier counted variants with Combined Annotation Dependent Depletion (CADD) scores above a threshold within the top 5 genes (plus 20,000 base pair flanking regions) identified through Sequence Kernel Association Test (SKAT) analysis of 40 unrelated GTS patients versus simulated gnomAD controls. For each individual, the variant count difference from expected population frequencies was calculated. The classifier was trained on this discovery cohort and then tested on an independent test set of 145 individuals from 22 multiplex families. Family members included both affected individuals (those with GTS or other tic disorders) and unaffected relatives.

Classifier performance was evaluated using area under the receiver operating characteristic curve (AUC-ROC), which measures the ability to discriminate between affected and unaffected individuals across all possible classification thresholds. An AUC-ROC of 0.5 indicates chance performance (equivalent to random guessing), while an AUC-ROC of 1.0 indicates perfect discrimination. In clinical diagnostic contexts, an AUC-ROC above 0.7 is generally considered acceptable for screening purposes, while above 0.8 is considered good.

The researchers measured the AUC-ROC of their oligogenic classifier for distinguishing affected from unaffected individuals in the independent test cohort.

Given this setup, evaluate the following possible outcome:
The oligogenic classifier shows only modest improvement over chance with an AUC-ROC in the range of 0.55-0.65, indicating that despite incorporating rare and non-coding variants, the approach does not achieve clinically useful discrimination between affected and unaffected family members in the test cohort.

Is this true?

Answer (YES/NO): YES